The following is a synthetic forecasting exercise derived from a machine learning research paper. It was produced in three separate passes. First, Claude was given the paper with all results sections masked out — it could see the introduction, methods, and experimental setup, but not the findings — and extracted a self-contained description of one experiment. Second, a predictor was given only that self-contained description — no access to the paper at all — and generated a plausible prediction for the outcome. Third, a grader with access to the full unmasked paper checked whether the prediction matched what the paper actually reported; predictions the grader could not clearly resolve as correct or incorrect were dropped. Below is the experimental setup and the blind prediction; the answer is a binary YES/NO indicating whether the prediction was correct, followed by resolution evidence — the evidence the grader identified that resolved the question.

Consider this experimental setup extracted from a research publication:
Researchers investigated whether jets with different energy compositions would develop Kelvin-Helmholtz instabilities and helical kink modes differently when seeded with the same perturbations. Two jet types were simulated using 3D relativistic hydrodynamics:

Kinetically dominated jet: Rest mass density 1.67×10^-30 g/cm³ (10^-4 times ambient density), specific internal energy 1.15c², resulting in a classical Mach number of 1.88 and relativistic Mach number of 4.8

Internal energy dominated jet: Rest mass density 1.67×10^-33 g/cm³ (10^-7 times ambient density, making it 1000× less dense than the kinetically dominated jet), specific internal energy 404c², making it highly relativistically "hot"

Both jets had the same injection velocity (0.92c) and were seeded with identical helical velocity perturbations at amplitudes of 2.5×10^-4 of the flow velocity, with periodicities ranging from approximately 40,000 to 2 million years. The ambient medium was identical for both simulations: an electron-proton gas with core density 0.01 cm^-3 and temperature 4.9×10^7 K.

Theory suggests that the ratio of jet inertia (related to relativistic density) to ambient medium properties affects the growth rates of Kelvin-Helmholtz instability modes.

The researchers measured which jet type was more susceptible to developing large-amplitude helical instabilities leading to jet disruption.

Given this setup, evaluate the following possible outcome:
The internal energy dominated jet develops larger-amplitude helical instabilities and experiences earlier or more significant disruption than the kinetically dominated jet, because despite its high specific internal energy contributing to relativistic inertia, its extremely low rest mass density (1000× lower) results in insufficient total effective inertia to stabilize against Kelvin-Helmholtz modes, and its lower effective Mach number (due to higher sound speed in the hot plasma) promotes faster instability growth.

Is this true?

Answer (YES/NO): YES